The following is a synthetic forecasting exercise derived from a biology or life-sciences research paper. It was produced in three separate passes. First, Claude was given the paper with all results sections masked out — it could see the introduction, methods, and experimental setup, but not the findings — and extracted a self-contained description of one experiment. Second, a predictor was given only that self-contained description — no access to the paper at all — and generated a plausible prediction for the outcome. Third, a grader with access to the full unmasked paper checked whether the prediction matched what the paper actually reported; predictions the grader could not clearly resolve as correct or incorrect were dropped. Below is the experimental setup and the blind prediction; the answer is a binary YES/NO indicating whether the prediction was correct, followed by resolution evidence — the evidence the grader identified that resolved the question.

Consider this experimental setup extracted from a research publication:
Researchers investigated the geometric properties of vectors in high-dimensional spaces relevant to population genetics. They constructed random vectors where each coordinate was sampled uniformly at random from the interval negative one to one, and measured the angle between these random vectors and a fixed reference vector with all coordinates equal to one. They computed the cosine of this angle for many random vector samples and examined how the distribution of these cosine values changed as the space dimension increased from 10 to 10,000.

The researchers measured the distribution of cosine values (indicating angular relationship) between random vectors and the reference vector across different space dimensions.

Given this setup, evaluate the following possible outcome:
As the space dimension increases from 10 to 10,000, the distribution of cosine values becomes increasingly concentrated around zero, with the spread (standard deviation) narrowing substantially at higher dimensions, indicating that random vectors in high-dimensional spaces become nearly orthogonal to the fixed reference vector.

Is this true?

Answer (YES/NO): YES